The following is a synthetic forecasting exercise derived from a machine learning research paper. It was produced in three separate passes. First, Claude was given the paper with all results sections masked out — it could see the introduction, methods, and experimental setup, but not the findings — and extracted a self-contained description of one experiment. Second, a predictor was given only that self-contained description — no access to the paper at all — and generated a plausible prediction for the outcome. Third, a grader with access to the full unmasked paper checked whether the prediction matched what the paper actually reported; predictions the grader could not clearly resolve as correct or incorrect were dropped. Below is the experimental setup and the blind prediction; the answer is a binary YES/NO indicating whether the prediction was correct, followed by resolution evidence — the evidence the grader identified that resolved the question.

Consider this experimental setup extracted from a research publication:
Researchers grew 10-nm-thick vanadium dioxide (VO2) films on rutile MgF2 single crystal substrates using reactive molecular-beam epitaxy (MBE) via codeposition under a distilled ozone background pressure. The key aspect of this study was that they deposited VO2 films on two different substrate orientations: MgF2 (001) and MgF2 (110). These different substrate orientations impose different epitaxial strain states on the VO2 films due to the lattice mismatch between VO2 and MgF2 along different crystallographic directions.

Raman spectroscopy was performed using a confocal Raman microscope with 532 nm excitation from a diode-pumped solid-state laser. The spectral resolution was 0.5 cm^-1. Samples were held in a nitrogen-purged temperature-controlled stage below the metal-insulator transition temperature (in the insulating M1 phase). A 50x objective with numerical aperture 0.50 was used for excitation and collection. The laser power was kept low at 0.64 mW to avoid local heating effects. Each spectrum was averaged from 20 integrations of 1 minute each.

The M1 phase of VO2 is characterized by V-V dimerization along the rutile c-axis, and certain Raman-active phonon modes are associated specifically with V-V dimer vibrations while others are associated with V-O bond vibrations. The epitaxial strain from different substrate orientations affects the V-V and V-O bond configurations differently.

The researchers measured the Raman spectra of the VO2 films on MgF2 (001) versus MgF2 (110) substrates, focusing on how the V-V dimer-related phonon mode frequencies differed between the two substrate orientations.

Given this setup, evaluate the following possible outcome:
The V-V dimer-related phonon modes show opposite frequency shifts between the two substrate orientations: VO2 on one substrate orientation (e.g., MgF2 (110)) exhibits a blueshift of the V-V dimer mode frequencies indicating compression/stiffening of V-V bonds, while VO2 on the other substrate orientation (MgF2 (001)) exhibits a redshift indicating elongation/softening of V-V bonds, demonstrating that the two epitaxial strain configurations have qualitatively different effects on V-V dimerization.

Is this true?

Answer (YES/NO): NO